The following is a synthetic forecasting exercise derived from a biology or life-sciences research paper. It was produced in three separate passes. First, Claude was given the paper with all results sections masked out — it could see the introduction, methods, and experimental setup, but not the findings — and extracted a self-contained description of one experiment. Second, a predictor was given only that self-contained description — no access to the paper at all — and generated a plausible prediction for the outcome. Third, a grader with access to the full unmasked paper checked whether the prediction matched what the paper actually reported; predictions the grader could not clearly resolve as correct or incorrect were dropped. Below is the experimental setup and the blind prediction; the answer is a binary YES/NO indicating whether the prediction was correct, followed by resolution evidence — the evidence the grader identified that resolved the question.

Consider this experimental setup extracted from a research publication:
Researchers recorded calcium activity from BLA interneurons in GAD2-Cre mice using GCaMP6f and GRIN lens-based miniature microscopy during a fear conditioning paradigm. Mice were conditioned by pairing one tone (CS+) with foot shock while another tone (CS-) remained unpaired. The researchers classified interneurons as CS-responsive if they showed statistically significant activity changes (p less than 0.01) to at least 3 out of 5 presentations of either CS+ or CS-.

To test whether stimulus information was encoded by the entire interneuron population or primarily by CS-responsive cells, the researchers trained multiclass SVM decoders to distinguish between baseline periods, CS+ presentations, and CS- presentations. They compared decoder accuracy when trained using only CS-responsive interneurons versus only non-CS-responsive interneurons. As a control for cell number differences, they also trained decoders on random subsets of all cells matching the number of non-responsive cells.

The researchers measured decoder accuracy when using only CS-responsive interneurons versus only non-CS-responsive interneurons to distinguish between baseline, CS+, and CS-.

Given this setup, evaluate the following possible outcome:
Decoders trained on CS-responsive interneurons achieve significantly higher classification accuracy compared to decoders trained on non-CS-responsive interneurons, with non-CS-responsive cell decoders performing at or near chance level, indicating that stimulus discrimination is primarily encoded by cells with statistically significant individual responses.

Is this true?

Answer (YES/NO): NO